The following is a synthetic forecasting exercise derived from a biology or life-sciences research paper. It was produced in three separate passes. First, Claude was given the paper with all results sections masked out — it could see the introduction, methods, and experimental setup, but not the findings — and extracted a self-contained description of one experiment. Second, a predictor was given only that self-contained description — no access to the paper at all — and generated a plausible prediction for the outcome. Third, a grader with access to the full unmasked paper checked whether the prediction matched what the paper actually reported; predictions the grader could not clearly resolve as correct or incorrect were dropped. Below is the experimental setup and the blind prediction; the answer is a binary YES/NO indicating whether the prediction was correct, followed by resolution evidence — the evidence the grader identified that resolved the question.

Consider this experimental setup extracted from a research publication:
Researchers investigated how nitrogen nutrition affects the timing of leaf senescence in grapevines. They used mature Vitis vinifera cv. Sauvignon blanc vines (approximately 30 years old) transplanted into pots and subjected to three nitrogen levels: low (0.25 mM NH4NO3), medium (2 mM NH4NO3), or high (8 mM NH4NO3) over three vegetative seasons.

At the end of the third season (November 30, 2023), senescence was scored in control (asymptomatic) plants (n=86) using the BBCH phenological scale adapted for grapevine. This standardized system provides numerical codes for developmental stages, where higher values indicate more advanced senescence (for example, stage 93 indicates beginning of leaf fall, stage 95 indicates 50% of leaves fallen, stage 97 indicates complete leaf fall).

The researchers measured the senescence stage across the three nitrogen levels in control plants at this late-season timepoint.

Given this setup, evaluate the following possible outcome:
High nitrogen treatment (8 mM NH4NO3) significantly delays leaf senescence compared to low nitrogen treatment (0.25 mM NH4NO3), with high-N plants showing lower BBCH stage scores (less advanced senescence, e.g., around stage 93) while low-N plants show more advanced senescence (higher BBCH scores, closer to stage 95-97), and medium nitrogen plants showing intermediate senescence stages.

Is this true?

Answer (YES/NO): YES